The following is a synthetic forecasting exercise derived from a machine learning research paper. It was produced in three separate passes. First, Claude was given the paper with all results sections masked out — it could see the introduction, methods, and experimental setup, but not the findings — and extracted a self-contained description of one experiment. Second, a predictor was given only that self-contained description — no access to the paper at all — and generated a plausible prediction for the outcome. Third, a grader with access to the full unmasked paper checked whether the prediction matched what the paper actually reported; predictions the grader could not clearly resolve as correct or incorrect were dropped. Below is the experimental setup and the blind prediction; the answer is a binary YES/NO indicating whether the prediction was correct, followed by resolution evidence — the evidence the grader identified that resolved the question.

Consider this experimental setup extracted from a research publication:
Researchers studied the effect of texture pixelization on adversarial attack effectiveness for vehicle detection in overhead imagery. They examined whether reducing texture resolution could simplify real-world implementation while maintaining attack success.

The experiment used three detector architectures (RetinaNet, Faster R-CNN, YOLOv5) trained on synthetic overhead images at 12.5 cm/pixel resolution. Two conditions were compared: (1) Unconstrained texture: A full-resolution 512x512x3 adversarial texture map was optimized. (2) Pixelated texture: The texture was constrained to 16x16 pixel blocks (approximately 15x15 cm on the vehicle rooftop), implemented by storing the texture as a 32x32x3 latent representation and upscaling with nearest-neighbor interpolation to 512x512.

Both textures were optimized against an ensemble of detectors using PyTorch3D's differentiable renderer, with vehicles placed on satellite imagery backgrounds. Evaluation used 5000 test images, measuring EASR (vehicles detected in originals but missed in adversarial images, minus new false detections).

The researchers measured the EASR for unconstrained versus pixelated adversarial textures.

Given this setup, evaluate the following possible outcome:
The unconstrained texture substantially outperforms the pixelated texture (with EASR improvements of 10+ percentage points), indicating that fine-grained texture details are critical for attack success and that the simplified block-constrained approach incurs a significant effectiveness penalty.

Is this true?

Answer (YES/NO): NO